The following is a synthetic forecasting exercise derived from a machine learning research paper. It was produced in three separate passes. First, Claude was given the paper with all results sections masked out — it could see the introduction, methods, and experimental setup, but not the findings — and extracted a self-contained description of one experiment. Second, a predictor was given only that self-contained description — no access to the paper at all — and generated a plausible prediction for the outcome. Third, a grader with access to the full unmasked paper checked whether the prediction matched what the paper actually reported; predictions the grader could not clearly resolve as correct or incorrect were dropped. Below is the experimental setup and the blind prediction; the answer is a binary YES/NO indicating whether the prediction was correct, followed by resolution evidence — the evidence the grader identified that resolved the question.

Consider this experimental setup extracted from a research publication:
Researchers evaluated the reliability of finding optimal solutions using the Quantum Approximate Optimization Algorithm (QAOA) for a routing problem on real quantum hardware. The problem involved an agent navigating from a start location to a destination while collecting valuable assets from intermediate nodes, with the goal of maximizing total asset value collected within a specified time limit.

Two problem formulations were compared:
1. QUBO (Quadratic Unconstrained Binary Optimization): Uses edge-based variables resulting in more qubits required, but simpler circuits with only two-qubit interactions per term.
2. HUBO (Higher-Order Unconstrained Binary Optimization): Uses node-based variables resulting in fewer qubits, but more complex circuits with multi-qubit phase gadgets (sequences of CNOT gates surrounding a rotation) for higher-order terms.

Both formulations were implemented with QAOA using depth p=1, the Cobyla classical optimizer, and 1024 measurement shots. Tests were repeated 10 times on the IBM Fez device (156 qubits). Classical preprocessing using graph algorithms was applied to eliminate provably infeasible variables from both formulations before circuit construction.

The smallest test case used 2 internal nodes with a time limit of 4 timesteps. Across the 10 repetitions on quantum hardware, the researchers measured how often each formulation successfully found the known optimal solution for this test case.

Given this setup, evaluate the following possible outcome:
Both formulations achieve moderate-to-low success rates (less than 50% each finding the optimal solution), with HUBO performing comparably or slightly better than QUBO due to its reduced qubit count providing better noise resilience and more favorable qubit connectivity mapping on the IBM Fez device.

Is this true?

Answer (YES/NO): NO